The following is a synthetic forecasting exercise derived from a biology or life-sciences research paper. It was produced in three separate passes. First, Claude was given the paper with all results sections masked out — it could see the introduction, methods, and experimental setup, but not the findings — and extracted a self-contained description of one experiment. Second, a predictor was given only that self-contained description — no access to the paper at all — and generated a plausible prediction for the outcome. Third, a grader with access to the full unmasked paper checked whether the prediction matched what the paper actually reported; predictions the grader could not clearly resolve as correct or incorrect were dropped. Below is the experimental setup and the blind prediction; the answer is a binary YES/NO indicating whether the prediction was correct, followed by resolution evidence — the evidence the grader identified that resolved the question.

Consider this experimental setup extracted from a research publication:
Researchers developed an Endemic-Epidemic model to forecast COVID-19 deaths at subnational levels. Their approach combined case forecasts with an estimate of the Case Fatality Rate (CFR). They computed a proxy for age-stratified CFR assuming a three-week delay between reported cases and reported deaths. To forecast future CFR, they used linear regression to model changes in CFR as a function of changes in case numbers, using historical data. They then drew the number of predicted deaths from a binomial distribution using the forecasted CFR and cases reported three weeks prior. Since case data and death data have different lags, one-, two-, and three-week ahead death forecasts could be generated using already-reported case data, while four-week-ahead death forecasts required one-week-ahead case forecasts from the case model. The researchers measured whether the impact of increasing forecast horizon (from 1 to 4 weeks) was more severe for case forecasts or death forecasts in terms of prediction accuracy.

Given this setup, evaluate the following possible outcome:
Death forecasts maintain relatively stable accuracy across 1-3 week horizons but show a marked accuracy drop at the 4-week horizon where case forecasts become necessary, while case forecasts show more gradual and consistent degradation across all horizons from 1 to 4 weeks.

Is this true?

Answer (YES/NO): NO